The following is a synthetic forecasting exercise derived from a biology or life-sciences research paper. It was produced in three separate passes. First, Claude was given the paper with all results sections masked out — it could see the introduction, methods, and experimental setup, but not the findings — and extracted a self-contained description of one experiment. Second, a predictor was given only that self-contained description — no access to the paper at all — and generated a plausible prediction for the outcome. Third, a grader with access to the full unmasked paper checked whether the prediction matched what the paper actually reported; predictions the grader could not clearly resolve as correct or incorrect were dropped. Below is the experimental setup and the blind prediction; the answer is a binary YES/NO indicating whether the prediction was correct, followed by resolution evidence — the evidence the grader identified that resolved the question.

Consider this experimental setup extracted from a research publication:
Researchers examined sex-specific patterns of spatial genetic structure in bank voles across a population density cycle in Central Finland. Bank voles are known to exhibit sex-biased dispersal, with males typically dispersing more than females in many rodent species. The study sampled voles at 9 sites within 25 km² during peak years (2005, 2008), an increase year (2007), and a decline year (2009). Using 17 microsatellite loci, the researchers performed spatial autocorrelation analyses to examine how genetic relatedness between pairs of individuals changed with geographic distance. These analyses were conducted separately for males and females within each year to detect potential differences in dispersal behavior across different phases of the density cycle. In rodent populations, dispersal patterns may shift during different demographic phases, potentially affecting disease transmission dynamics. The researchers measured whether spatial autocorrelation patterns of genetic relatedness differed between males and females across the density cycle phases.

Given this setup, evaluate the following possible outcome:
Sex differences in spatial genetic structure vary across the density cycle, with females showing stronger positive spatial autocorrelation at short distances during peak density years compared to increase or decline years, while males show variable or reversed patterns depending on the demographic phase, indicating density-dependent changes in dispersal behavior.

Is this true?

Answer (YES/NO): YES